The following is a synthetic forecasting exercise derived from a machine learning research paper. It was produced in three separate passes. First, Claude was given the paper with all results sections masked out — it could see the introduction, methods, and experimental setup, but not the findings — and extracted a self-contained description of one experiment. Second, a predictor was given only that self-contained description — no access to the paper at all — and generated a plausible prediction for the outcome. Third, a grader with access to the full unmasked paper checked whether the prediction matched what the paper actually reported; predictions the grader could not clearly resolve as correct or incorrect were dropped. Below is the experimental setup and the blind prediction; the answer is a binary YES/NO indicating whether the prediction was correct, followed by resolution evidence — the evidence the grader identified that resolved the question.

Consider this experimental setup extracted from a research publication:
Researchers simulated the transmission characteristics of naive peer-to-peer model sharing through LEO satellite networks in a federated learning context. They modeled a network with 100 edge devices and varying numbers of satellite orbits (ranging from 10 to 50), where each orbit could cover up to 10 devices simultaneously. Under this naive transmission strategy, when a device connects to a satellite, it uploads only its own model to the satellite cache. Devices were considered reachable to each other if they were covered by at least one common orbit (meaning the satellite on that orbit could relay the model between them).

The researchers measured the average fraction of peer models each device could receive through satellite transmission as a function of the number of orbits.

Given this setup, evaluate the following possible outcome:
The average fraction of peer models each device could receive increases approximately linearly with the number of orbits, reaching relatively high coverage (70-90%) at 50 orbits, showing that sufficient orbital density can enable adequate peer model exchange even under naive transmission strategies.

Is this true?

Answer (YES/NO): NO